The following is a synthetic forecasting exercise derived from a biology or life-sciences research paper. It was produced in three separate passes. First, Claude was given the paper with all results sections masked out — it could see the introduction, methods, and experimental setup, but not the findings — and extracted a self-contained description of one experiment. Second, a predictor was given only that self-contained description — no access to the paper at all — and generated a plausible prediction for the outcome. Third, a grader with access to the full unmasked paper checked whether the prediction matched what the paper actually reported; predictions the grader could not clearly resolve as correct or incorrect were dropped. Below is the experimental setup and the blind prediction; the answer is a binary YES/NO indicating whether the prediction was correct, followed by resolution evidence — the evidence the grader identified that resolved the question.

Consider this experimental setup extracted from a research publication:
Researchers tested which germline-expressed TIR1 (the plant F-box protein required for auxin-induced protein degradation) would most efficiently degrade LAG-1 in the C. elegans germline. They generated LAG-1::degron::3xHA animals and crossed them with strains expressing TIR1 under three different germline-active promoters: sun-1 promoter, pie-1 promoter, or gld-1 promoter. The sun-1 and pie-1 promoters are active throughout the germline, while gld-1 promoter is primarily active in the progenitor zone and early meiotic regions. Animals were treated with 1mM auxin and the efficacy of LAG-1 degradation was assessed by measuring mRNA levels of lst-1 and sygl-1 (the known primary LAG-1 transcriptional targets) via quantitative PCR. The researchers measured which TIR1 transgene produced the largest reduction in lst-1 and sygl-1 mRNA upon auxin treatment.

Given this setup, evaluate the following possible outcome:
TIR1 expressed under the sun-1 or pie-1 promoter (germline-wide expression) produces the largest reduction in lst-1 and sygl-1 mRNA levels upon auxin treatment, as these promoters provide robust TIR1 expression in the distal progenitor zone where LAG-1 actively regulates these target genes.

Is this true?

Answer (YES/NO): NO